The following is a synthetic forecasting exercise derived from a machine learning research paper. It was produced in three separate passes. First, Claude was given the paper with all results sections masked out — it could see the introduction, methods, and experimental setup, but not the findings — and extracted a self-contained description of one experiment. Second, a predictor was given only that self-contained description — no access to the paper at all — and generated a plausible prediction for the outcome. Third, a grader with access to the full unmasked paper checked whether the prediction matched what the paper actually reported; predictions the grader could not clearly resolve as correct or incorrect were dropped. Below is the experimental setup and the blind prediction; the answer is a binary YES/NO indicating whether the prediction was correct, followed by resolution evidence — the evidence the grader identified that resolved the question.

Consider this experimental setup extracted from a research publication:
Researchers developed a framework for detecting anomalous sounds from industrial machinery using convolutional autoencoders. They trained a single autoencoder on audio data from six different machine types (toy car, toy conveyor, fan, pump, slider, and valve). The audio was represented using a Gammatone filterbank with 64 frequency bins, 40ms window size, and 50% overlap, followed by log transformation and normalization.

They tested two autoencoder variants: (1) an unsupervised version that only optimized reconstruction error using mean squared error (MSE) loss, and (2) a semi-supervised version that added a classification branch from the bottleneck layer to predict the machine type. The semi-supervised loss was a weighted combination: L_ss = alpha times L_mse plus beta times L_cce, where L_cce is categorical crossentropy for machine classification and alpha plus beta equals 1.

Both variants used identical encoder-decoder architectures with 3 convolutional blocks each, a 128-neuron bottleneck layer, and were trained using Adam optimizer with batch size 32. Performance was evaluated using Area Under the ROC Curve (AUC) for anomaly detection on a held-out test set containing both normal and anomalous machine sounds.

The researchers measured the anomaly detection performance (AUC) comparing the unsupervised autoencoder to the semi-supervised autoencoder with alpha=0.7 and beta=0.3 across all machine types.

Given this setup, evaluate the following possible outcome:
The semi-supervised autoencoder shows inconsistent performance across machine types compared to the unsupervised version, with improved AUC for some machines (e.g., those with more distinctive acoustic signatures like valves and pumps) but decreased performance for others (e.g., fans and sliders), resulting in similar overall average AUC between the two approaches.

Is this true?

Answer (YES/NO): NO